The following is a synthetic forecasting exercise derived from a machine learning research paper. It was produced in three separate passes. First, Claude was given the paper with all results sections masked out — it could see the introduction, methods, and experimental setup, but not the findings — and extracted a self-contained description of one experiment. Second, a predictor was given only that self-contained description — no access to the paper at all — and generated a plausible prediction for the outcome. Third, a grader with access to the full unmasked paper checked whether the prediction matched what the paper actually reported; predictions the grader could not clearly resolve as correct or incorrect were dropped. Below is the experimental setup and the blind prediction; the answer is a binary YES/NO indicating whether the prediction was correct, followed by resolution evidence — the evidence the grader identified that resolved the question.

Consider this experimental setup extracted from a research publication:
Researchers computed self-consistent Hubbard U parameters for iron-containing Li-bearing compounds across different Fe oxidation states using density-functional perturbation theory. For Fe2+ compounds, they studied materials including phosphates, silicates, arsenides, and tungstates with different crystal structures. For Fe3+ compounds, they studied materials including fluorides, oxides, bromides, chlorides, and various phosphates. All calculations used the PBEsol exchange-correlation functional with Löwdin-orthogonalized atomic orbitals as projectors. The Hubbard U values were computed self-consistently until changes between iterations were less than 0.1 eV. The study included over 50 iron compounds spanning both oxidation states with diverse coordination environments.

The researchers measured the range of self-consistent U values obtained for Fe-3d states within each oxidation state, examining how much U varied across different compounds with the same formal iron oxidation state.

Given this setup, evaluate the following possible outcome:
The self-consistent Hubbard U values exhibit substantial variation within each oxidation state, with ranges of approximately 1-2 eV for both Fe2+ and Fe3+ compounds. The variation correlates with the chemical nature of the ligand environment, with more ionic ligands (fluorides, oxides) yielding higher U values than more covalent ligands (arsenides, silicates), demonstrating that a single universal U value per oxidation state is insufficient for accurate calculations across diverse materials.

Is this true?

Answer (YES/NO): NO